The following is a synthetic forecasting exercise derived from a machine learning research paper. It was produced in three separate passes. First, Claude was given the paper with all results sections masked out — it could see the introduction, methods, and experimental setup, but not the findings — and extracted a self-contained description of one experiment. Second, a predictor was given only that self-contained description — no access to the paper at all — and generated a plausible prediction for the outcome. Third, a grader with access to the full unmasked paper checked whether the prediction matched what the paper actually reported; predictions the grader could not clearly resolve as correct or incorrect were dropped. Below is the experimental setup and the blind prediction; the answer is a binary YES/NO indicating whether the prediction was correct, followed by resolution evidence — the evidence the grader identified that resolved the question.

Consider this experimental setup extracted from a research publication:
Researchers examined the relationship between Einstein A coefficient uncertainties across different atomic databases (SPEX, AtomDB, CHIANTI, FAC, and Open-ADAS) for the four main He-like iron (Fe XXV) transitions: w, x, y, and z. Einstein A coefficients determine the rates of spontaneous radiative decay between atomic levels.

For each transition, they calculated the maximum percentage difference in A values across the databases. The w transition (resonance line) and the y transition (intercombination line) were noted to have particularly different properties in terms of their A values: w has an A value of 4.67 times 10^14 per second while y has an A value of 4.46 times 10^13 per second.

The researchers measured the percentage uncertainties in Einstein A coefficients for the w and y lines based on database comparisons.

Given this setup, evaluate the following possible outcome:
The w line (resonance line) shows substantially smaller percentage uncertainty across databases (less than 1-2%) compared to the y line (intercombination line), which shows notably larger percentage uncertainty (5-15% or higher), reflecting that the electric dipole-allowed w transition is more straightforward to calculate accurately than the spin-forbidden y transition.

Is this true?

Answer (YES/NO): NO